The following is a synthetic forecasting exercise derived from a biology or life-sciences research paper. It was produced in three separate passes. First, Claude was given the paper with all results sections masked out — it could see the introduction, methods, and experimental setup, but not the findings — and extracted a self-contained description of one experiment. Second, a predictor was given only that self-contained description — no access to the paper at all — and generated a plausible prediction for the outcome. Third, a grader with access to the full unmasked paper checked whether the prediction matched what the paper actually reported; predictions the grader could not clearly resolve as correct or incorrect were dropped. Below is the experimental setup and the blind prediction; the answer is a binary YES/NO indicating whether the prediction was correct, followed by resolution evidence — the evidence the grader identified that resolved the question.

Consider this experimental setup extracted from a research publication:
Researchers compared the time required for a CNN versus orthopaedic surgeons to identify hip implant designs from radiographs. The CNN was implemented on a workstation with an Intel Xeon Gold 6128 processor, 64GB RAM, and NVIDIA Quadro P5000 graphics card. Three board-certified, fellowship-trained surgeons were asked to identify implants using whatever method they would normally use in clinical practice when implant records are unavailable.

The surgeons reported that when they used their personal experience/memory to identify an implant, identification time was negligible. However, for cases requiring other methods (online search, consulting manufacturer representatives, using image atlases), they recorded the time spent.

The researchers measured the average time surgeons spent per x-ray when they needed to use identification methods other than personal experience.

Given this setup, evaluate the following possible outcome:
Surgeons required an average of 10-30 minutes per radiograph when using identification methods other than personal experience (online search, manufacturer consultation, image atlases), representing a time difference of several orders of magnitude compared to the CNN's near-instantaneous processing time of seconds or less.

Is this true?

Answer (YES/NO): NO